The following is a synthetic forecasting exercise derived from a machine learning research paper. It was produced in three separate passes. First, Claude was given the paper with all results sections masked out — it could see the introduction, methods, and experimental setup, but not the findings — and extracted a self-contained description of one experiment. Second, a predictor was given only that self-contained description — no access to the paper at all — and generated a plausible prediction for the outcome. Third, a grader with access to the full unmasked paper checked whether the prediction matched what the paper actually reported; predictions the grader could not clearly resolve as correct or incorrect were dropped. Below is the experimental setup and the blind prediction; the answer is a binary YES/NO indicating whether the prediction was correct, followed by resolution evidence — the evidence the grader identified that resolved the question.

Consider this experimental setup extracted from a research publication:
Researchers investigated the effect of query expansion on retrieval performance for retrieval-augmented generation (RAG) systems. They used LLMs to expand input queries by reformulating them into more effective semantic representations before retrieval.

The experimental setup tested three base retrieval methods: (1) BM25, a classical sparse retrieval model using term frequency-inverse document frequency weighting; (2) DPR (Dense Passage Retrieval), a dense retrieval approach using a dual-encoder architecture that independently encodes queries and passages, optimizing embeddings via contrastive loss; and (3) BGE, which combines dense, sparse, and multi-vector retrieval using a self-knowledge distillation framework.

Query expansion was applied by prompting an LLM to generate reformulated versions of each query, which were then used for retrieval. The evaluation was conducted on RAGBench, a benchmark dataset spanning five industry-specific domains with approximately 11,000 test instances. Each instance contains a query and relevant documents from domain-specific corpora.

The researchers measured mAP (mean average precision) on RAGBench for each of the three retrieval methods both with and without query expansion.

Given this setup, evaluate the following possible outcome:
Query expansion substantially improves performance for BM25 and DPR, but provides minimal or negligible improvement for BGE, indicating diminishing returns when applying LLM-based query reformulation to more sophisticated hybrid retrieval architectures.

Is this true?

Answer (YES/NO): NO